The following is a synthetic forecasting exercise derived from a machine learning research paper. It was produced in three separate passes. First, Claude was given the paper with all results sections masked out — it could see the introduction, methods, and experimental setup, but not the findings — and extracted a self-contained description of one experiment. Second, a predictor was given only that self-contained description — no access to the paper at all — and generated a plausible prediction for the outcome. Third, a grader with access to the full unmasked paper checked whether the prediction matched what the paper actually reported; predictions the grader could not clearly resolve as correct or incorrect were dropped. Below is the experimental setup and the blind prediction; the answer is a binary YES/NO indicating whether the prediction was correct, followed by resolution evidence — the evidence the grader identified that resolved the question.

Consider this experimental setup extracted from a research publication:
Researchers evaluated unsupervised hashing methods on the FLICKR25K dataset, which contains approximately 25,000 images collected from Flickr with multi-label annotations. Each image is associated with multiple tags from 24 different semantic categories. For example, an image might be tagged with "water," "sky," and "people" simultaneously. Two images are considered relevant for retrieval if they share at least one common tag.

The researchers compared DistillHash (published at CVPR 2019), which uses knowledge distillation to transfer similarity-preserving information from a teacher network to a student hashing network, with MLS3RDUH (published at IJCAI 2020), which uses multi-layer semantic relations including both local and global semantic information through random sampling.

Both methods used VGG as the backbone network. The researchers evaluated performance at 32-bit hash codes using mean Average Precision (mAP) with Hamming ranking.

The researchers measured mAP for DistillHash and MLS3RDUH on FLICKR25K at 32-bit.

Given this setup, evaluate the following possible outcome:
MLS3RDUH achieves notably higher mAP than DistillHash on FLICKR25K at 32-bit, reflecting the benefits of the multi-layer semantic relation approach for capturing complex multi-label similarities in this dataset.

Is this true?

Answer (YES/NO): NO